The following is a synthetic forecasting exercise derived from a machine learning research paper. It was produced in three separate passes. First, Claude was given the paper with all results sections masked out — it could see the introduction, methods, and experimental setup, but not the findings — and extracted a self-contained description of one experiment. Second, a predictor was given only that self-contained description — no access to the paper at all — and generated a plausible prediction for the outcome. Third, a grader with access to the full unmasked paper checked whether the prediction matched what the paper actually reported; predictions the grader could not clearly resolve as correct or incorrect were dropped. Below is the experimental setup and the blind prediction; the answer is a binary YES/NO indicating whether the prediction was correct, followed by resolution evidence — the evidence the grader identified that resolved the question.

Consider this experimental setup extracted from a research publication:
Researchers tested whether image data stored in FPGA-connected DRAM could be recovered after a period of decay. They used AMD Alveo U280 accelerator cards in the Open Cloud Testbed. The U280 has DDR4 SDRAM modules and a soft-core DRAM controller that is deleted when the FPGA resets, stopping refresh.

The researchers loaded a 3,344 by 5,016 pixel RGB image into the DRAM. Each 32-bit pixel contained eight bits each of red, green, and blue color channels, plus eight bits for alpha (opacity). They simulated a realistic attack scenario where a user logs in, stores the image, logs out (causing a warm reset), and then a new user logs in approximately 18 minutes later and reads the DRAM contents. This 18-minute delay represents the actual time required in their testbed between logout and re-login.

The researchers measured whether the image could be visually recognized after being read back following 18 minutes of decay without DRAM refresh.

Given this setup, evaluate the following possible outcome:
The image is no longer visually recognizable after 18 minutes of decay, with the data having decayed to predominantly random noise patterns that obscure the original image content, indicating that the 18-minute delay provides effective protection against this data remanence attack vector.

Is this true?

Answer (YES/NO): NO